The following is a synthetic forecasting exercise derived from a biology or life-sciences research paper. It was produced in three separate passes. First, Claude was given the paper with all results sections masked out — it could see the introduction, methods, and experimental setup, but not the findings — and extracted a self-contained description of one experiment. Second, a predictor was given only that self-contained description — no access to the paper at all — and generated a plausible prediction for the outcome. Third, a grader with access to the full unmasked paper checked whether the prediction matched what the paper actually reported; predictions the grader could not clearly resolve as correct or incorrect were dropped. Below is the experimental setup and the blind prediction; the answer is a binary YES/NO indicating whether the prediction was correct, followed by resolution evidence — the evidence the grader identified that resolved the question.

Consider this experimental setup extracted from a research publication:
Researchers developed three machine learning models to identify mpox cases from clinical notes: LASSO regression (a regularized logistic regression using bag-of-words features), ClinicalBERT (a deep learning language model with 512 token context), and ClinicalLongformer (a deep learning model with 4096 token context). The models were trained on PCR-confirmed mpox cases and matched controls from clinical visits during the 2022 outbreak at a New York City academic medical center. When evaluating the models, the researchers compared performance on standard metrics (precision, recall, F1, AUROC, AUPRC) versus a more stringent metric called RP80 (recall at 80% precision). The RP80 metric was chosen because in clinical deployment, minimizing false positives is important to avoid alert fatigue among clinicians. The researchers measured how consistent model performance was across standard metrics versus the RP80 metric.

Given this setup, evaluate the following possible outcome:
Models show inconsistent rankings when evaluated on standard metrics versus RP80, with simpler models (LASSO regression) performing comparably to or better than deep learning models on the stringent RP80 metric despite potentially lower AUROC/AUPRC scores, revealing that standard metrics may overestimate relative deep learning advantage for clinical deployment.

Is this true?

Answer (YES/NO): NO